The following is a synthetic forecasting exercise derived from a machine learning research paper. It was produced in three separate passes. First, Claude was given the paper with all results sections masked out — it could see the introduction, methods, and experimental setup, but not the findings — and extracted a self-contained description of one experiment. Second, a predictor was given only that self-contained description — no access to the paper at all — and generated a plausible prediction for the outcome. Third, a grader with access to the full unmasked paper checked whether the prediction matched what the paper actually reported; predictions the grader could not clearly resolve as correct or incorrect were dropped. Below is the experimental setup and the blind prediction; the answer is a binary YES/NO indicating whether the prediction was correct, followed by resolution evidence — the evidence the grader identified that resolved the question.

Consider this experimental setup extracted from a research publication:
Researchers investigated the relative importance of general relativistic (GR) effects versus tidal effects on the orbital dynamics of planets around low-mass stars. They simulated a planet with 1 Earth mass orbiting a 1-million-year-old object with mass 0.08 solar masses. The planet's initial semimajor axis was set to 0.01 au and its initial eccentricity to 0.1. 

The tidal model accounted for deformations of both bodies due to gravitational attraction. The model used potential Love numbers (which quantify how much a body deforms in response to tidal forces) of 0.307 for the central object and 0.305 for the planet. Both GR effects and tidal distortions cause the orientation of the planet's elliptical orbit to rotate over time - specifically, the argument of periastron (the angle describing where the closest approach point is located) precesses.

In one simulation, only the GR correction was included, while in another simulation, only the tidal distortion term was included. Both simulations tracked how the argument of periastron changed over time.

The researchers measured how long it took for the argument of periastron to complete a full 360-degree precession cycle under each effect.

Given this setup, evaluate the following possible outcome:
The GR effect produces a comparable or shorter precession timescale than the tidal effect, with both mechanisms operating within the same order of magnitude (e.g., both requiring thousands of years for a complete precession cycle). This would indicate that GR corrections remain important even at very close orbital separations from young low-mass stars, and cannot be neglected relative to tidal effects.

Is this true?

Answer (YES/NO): NO